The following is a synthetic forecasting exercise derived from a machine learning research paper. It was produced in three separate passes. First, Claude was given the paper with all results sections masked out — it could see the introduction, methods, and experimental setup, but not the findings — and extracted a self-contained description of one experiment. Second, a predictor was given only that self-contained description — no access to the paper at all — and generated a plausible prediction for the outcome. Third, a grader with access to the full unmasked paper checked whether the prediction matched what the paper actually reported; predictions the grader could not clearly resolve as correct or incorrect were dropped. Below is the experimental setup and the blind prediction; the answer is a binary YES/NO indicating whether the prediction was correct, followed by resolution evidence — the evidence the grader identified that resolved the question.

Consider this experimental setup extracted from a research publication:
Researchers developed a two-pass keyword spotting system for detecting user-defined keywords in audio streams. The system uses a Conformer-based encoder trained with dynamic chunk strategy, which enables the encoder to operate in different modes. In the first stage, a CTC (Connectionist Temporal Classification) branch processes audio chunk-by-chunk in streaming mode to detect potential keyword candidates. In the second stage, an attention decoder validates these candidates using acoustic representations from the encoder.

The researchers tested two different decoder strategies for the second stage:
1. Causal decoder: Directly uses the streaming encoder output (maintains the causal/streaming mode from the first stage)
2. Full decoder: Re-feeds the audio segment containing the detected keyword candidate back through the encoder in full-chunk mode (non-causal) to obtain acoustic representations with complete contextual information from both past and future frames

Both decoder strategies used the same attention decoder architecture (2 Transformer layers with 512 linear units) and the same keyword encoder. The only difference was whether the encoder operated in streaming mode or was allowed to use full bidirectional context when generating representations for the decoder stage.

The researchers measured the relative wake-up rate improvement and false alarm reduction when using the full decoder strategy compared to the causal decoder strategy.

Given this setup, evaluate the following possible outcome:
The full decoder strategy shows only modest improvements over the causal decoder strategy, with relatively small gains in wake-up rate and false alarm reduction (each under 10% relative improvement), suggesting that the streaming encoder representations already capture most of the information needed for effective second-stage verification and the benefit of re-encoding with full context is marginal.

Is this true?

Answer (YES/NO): YES